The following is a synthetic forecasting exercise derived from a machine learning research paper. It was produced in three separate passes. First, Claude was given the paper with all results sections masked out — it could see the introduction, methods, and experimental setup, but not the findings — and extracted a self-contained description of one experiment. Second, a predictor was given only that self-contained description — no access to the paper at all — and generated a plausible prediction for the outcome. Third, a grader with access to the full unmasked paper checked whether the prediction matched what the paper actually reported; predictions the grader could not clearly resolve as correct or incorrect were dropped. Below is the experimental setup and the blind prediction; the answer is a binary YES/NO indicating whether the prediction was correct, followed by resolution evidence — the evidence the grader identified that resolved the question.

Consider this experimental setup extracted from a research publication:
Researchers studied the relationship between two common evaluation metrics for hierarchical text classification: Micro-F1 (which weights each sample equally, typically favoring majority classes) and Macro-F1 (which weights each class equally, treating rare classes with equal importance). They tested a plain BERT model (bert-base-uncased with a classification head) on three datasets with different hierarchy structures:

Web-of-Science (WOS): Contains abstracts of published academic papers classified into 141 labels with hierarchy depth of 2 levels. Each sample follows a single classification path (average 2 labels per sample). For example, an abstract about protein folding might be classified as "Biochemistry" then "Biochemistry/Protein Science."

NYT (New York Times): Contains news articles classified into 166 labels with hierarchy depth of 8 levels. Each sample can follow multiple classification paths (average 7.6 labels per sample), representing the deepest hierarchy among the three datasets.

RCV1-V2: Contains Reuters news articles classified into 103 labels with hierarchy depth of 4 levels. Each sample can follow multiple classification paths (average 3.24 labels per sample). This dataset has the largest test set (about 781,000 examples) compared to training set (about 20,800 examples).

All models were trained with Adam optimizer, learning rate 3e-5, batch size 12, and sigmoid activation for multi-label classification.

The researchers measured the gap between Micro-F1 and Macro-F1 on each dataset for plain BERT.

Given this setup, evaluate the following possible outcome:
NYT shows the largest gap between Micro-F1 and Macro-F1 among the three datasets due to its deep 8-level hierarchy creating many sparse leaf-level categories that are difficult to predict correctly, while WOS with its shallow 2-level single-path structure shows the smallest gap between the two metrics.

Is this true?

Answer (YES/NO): NO